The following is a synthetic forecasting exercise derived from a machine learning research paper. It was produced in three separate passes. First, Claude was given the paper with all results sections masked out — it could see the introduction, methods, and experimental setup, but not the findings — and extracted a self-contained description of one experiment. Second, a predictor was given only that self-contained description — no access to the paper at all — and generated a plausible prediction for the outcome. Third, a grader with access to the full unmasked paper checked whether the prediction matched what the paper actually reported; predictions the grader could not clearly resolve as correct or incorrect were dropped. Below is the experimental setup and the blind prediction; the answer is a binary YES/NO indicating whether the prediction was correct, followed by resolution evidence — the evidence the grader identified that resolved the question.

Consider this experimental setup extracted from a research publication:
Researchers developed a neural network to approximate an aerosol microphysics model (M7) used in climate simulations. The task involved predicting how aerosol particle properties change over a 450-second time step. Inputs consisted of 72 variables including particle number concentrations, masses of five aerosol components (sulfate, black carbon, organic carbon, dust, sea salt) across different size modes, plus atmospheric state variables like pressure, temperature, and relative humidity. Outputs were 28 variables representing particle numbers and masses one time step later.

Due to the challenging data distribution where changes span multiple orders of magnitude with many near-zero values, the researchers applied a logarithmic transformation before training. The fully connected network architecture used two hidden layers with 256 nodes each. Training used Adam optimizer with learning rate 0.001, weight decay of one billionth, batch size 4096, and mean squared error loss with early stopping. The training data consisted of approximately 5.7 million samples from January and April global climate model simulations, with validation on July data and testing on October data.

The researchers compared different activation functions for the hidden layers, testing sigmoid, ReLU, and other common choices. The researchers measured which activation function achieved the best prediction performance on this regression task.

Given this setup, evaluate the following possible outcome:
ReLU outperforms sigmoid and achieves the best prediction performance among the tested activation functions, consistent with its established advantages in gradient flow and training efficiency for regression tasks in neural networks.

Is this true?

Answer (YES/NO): NO